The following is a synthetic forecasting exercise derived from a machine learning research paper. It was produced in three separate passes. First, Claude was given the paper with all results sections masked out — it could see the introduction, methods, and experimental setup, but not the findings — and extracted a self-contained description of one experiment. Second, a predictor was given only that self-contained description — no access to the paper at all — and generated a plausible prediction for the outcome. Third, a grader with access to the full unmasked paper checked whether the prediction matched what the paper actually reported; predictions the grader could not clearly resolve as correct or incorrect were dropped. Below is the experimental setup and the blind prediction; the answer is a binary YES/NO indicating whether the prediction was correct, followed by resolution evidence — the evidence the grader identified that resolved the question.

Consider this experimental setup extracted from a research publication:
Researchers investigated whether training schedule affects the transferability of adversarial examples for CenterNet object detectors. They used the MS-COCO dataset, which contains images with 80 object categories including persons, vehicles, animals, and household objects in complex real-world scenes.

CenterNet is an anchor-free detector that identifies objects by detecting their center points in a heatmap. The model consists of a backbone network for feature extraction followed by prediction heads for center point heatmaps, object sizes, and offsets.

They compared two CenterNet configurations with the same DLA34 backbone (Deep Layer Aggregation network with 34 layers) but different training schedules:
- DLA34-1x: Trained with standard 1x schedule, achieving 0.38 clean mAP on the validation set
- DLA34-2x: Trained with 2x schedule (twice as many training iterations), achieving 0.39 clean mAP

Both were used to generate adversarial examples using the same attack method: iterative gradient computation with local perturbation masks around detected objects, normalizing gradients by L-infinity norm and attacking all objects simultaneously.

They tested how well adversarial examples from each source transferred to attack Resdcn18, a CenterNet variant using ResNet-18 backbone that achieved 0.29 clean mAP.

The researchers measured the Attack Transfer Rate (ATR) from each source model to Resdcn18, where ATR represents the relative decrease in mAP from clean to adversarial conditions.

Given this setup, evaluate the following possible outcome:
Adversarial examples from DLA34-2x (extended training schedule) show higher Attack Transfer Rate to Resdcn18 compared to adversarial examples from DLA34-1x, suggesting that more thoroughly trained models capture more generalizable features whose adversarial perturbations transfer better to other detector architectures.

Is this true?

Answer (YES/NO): YES